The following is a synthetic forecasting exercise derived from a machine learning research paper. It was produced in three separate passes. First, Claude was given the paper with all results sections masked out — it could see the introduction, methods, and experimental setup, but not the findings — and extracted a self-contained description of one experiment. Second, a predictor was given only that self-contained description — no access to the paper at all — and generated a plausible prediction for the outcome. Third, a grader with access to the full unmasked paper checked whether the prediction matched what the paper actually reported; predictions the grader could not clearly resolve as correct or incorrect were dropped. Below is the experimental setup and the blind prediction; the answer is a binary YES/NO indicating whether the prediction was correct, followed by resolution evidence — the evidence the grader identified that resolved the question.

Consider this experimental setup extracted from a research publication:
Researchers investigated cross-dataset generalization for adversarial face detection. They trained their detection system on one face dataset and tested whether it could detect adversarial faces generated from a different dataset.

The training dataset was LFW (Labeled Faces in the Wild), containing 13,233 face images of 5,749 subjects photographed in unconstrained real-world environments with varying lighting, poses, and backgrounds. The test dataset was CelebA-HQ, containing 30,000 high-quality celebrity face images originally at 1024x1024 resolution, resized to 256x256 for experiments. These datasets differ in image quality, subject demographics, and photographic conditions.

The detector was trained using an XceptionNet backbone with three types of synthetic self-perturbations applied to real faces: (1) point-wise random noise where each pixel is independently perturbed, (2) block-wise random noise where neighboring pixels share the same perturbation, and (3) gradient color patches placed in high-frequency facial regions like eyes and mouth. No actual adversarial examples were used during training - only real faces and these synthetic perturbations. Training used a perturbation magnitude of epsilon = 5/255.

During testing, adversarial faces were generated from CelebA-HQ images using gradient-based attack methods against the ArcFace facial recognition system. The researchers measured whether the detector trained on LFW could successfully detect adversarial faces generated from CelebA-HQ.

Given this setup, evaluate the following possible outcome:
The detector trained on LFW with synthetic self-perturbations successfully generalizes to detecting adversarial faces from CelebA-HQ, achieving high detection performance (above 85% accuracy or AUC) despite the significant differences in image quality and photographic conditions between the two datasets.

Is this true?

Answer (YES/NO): NO